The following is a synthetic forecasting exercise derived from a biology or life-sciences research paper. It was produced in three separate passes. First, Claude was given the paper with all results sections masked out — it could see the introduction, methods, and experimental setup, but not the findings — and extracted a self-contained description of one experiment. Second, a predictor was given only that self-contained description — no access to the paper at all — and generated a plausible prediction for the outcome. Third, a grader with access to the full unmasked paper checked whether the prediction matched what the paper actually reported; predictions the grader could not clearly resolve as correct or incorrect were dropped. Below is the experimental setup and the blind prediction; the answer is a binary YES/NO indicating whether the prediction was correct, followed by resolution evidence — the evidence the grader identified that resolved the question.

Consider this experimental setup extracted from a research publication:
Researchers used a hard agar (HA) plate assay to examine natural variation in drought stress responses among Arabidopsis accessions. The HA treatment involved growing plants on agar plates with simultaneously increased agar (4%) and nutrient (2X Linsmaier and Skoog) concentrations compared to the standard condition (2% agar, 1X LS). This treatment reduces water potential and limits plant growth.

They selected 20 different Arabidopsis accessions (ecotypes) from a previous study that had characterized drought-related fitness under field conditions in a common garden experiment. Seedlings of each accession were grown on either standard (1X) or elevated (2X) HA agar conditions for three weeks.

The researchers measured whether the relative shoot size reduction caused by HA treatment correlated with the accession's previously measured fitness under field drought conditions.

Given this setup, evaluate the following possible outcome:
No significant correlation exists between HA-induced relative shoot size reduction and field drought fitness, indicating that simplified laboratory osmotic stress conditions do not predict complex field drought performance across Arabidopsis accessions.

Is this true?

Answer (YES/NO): NO